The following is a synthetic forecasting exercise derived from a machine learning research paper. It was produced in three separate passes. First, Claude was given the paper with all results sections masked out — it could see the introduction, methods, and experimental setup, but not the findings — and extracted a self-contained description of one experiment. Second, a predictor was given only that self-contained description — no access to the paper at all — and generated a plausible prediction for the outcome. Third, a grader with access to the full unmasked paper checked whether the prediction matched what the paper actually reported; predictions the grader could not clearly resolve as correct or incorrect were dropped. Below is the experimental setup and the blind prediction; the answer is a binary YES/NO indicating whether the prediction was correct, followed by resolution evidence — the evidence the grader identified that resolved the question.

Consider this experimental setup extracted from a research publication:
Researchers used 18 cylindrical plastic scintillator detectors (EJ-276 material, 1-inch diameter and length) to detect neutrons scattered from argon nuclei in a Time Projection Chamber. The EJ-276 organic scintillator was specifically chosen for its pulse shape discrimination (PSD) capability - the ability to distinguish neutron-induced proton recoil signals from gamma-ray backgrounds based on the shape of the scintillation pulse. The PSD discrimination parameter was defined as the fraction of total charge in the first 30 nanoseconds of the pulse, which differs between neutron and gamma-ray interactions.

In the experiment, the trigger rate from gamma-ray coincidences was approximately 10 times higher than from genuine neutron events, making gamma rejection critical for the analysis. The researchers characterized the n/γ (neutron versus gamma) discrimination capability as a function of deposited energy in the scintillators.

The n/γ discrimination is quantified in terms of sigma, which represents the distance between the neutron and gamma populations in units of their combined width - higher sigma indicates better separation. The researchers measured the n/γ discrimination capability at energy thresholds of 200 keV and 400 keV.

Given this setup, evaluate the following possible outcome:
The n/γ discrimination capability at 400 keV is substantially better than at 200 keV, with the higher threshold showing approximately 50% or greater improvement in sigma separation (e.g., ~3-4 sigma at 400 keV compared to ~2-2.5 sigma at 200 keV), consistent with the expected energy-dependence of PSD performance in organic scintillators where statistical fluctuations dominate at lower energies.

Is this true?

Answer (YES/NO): YES